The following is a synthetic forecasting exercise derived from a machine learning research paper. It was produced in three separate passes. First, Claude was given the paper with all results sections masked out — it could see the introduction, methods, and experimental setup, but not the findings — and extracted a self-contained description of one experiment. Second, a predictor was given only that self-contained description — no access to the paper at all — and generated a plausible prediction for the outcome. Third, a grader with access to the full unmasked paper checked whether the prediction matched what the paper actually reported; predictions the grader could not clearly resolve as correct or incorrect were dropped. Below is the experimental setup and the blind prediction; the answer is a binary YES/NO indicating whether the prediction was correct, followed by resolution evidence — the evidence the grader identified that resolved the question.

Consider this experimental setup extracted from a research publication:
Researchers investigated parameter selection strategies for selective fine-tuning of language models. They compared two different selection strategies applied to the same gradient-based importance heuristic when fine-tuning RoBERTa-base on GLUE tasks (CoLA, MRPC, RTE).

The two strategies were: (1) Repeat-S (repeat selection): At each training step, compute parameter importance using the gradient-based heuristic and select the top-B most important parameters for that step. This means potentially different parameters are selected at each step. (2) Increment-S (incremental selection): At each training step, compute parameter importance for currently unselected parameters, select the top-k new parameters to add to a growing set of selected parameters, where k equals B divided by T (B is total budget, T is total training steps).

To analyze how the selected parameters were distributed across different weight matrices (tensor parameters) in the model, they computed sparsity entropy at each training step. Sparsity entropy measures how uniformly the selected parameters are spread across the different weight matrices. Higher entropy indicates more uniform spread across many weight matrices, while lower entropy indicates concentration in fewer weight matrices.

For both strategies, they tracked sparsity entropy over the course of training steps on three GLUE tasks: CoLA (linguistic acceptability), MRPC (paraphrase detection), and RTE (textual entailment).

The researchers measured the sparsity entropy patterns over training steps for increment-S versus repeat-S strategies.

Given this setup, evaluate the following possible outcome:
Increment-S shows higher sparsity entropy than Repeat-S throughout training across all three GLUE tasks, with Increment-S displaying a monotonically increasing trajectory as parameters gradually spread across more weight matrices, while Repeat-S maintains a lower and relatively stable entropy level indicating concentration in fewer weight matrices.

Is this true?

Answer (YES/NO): NO